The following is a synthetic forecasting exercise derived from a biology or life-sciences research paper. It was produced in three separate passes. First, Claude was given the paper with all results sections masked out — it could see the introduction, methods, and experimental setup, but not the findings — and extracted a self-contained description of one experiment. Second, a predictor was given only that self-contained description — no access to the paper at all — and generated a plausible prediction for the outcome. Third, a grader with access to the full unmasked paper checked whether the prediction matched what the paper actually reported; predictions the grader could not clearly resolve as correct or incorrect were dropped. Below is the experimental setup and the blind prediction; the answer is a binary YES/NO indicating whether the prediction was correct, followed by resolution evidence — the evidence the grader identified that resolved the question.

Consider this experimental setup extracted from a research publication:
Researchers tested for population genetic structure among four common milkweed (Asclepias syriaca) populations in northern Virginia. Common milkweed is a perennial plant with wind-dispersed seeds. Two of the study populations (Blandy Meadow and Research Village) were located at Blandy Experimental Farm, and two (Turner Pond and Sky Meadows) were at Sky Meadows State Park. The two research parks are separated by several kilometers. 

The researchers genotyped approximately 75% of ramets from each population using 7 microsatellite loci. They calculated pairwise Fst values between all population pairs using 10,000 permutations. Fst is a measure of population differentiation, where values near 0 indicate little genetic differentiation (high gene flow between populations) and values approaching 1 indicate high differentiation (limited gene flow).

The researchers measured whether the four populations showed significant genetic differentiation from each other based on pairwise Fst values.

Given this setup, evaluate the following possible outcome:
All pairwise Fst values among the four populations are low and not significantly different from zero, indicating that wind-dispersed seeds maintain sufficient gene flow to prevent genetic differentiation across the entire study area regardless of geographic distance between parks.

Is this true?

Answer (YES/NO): NO